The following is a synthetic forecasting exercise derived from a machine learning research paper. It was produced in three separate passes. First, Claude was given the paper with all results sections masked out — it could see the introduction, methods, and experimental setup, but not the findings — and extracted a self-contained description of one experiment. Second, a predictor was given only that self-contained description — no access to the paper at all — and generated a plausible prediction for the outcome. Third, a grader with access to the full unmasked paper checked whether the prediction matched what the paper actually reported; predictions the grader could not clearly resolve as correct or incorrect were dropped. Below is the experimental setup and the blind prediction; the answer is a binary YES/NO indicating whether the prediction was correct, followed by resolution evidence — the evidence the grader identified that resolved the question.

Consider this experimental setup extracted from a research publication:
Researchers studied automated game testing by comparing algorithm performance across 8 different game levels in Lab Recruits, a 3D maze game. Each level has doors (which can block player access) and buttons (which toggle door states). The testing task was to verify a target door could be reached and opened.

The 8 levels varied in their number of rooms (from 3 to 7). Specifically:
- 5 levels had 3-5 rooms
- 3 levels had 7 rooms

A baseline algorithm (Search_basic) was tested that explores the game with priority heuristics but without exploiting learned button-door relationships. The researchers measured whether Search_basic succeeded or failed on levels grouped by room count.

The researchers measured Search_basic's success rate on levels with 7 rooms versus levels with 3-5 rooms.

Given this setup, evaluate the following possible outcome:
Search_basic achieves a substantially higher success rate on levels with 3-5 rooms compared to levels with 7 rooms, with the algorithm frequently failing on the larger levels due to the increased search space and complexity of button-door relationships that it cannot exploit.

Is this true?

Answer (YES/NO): NO